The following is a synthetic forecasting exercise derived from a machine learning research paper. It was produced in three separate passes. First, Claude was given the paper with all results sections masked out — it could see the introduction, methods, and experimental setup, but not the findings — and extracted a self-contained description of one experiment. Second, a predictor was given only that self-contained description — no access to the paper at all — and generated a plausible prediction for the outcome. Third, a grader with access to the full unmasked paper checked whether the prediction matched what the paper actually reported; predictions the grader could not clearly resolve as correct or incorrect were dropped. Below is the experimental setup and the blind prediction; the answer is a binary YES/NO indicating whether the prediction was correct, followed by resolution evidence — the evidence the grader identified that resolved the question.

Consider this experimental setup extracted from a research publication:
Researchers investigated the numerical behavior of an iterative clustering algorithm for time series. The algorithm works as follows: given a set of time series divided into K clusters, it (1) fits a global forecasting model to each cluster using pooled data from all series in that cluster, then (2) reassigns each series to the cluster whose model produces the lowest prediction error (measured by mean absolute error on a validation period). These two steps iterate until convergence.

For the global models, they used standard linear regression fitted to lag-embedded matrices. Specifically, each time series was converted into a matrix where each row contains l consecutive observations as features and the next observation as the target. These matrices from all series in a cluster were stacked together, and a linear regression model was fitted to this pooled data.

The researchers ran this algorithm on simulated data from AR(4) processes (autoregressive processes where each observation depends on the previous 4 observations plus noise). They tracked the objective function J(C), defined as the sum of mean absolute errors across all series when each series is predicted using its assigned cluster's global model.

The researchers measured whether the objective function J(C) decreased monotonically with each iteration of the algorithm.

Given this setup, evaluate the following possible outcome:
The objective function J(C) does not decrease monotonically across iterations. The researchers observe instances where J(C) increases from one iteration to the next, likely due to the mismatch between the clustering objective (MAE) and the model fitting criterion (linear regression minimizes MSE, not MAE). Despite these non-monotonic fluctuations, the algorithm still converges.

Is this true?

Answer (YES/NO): YES